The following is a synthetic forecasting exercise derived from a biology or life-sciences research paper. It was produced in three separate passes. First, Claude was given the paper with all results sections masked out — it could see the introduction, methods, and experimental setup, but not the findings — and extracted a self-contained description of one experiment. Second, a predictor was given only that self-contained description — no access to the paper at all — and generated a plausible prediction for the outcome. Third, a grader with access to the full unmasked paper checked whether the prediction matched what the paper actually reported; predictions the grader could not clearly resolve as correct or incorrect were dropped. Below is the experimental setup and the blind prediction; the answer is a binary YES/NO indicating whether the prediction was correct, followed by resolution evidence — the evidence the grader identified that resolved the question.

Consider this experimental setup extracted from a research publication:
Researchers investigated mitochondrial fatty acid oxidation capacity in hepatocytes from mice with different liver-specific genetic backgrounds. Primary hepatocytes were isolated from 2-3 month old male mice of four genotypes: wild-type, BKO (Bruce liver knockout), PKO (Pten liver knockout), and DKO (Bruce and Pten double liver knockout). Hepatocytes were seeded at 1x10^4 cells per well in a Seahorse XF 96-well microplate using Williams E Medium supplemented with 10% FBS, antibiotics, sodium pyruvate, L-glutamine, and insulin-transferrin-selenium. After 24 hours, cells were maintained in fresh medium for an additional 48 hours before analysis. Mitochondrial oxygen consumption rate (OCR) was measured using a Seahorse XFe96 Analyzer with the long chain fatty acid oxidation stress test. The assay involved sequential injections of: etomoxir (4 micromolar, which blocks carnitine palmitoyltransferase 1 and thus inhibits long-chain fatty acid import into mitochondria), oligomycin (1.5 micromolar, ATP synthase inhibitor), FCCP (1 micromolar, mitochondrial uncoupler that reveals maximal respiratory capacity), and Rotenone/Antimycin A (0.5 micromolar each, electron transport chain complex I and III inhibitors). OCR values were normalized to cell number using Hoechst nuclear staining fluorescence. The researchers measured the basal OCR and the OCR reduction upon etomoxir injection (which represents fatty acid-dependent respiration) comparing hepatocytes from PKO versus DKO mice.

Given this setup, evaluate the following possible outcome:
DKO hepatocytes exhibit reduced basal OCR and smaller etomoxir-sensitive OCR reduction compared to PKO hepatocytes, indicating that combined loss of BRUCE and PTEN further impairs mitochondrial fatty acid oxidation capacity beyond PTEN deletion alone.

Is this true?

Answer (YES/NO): YES